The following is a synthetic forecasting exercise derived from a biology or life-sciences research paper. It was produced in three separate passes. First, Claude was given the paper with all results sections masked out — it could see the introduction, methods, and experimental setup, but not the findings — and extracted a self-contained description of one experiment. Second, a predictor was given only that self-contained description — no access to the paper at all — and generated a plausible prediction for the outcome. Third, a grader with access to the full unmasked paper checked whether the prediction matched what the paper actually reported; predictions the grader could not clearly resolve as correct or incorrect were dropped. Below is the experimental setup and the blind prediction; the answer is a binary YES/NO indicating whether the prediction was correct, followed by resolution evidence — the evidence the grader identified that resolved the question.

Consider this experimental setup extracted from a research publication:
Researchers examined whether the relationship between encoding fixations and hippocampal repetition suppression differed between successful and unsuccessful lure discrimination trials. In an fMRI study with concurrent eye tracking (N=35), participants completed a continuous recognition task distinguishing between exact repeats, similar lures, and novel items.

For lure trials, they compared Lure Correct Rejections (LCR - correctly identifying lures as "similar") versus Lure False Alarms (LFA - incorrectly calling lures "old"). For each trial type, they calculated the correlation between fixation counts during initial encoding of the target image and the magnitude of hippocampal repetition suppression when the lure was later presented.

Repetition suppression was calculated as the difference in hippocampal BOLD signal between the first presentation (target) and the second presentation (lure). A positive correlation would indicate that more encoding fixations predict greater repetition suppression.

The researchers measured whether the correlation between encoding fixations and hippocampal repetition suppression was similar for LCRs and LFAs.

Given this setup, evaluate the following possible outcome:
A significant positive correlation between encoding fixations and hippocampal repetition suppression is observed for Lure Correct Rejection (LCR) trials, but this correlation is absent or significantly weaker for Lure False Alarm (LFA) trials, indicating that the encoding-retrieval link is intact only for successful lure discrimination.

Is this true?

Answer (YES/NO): NO